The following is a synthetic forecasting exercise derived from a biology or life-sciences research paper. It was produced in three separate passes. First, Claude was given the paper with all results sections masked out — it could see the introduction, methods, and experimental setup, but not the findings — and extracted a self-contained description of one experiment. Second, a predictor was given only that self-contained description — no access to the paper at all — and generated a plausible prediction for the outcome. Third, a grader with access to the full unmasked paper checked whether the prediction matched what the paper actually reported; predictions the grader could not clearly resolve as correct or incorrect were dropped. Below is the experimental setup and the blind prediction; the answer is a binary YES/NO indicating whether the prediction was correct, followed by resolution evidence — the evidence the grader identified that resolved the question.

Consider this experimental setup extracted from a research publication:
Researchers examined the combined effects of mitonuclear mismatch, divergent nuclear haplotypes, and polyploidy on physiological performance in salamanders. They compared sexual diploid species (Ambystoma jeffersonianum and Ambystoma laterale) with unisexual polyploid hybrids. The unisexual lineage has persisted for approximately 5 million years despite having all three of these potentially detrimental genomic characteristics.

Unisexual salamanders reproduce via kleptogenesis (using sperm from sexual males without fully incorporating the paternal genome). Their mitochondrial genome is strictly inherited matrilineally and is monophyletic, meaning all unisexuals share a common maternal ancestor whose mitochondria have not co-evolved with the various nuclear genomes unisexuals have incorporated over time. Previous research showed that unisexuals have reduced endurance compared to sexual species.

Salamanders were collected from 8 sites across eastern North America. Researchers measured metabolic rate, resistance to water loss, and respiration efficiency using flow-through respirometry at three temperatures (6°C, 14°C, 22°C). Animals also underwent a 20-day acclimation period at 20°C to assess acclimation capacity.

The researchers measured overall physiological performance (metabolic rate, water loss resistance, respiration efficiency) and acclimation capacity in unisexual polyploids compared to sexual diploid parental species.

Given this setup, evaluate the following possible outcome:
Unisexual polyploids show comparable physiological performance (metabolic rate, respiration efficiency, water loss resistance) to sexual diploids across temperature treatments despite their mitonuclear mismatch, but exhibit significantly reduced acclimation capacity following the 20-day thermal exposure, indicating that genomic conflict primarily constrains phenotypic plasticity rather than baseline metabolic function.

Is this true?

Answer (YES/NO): NO